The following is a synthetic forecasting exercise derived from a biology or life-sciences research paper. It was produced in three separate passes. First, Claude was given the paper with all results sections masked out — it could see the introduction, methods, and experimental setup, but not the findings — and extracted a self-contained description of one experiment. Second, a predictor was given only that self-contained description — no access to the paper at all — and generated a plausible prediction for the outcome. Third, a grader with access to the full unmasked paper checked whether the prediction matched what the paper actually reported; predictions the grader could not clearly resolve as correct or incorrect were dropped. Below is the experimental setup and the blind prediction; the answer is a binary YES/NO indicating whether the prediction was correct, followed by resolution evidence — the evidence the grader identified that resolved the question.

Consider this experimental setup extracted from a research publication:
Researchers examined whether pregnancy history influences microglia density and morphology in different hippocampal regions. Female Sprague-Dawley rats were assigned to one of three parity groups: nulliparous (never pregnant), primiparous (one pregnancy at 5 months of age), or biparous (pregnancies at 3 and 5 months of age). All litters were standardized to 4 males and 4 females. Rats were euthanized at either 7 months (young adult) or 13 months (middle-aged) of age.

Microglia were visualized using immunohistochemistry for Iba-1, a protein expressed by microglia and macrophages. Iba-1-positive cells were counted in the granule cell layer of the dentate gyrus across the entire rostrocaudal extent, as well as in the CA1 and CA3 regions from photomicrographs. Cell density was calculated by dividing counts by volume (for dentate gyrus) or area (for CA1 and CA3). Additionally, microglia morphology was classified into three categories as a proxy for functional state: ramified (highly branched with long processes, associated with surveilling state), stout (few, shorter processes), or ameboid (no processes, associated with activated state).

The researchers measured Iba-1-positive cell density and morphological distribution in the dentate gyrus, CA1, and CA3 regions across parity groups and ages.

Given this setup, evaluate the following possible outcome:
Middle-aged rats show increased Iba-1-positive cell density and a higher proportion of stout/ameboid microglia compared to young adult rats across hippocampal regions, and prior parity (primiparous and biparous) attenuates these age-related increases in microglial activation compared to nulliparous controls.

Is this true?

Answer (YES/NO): NO